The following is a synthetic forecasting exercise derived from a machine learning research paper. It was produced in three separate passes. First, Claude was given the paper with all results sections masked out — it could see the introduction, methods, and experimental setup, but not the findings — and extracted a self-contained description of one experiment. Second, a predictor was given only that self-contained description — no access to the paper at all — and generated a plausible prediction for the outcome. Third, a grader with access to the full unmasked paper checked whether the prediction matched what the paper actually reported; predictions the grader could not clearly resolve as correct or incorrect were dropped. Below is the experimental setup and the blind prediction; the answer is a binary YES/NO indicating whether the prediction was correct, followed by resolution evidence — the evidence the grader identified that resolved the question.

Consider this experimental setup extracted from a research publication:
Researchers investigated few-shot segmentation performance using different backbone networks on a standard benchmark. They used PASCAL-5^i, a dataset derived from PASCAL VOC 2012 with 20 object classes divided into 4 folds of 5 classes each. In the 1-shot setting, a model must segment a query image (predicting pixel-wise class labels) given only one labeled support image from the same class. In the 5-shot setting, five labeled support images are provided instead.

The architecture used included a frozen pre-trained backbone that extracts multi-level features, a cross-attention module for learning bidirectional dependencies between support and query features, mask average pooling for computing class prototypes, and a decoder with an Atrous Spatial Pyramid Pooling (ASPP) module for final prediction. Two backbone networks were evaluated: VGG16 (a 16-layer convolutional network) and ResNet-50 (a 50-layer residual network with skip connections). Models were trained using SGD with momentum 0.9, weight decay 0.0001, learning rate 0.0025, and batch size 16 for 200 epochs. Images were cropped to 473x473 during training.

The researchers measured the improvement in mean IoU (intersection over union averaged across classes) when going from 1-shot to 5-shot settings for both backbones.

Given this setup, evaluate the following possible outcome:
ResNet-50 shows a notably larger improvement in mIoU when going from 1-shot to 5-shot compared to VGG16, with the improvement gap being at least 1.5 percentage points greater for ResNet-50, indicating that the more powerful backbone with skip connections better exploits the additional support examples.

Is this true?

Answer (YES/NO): NO